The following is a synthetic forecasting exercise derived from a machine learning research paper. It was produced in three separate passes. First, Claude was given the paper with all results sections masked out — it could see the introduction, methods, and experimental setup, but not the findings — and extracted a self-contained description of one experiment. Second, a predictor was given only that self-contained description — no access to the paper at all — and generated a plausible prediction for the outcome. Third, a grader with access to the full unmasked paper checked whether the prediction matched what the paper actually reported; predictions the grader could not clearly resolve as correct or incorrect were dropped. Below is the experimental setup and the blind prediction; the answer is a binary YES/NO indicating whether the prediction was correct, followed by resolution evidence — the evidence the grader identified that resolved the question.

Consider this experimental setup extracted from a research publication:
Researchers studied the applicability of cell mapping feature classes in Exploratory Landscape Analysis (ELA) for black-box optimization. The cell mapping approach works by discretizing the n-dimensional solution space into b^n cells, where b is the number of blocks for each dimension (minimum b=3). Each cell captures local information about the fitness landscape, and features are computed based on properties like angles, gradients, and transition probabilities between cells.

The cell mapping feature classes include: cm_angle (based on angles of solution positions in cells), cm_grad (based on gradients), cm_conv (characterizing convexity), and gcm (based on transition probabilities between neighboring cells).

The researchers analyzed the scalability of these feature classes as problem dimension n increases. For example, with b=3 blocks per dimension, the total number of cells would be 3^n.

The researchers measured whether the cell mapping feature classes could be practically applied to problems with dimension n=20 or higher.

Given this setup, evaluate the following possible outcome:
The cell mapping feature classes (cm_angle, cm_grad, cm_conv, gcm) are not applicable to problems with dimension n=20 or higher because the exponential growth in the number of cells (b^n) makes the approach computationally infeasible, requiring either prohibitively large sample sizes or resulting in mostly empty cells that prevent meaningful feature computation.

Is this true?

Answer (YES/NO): YES